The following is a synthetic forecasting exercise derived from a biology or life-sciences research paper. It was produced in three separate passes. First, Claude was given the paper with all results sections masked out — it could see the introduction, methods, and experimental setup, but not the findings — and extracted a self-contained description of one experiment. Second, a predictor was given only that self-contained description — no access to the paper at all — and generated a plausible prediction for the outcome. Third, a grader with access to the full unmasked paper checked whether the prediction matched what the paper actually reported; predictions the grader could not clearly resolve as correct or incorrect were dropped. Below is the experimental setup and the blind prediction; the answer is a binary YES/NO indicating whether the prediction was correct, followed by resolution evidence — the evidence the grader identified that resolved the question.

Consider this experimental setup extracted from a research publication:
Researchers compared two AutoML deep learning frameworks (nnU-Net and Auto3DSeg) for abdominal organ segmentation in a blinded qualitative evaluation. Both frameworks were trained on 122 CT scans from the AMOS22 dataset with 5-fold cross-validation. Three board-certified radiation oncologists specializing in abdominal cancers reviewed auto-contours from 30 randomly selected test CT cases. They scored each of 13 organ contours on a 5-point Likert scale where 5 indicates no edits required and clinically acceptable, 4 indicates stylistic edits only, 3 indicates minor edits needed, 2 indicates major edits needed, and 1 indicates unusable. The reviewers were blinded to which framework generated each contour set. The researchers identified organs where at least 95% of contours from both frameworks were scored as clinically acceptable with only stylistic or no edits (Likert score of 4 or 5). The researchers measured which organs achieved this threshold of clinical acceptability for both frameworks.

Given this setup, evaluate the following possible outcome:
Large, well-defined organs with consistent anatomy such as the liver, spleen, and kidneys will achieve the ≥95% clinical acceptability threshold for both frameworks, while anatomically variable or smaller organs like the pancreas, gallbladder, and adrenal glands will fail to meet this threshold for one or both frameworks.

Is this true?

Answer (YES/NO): NO